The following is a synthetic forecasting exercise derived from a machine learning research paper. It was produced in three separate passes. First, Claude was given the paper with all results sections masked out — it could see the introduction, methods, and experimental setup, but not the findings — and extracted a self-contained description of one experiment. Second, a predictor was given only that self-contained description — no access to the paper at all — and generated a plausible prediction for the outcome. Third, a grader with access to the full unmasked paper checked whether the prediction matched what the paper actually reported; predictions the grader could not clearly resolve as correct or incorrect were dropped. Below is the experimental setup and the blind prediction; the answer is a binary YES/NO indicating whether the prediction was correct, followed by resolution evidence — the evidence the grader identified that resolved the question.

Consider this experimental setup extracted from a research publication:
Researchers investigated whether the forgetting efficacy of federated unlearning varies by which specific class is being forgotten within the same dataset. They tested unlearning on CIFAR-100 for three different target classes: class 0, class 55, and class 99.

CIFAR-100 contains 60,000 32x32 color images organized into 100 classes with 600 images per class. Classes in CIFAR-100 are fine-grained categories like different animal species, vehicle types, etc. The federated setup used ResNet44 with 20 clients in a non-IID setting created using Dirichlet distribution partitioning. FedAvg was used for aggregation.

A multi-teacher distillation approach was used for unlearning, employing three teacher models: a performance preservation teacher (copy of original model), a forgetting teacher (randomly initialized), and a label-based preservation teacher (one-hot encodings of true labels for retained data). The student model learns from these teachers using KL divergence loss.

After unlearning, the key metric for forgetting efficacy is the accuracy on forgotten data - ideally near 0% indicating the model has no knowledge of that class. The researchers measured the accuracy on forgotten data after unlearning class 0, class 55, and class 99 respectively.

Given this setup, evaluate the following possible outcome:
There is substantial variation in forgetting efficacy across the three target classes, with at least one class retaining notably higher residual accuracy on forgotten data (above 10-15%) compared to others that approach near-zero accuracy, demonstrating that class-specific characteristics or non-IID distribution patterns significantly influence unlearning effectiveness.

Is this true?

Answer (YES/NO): NO